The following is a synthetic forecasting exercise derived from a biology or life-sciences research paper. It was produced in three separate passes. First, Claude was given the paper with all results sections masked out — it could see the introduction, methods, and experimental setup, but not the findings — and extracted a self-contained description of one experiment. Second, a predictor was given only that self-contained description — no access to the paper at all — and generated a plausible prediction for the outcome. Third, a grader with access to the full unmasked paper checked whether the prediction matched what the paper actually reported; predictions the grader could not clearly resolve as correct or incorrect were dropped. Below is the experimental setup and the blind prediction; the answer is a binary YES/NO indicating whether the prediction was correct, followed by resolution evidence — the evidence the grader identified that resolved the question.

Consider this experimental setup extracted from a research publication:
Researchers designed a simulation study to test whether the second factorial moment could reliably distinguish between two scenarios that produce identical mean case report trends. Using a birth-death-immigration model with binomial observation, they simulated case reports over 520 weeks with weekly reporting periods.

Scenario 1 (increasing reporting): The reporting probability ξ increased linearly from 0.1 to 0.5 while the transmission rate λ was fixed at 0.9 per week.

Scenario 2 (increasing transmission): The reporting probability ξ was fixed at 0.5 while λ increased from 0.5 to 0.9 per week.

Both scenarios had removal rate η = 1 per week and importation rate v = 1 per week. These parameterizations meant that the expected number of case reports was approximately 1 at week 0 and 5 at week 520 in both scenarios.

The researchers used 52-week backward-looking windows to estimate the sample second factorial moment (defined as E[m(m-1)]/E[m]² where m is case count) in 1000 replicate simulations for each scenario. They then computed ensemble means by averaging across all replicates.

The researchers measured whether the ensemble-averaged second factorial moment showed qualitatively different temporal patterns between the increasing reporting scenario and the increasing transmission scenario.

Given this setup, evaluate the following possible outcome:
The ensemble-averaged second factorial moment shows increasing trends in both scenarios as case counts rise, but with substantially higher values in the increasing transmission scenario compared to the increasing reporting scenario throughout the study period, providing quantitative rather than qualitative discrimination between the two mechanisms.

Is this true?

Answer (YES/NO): NO